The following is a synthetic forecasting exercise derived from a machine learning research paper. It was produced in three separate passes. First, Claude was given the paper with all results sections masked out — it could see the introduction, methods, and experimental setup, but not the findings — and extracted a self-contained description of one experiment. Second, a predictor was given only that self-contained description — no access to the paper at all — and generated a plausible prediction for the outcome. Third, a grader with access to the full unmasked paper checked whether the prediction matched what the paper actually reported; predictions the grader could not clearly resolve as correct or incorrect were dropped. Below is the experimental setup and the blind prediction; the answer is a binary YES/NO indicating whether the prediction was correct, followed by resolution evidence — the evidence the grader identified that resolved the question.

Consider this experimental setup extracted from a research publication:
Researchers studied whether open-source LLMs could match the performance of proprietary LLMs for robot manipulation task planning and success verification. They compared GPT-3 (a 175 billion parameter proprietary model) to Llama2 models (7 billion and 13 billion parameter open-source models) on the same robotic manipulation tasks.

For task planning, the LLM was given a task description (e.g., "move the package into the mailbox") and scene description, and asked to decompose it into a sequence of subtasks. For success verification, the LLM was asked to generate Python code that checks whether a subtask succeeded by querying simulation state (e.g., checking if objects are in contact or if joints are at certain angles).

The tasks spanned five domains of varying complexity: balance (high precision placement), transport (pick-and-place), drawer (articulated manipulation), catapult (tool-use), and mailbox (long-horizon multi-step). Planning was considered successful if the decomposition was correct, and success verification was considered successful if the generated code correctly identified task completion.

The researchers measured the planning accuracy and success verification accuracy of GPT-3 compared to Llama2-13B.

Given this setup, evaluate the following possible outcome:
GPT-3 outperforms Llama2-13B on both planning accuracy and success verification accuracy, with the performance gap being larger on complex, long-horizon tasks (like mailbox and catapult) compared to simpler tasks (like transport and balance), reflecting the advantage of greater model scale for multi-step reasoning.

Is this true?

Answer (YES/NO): YES